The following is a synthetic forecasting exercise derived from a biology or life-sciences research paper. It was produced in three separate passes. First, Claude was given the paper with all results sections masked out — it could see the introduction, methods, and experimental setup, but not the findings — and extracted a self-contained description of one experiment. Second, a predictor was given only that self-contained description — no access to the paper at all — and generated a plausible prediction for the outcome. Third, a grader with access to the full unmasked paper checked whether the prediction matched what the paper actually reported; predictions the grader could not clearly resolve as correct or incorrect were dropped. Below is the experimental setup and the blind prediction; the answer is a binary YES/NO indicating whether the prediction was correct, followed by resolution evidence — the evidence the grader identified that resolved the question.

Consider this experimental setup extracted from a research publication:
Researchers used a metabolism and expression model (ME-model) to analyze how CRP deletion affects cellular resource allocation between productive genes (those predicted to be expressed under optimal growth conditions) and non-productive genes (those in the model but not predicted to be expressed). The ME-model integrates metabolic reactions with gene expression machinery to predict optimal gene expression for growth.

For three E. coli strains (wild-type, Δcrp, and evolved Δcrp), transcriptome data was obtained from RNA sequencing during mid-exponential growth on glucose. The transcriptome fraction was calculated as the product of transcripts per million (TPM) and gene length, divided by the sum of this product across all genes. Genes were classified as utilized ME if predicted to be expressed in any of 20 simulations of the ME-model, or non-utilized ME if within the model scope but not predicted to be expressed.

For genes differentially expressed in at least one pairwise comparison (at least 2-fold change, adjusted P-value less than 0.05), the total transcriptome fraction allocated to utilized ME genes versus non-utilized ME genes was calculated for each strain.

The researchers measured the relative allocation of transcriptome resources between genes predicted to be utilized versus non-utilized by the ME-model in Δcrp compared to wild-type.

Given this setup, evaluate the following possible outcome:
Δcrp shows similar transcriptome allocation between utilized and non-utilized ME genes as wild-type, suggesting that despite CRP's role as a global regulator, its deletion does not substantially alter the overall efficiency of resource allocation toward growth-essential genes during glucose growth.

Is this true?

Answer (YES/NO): NO